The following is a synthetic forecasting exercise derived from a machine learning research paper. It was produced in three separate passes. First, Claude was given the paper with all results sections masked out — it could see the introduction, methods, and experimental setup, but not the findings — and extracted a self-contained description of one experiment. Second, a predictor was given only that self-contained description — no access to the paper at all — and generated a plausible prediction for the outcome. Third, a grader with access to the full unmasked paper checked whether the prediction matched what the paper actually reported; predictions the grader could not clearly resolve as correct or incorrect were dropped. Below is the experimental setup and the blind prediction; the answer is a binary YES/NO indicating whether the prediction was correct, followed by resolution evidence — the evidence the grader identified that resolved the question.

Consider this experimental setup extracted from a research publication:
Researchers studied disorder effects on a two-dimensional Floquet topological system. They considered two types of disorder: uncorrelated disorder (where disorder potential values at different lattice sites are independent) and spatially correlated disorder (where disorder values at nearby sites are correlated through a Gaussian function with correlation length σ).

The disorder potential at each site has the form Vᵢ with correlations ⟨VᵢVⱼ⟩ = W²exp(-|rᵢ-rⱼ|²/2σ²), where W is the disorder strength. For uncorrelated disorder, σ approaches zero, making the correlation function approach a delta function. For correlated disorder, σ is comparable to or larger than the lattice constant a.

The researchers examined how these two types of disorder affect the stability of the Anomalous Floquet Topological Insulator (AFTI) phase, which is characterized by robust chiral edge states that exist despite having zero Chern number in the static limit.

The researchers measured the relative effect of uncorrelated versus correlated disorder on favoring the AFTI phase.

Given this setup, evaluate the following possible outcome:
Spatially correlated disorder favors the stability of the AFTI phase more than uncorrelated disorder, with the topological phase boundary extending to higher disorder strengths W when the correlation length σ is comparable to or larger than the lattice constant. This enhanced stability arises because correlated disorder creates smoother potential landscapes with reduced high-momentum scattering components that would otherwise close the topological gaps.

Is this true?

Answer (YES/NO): YES